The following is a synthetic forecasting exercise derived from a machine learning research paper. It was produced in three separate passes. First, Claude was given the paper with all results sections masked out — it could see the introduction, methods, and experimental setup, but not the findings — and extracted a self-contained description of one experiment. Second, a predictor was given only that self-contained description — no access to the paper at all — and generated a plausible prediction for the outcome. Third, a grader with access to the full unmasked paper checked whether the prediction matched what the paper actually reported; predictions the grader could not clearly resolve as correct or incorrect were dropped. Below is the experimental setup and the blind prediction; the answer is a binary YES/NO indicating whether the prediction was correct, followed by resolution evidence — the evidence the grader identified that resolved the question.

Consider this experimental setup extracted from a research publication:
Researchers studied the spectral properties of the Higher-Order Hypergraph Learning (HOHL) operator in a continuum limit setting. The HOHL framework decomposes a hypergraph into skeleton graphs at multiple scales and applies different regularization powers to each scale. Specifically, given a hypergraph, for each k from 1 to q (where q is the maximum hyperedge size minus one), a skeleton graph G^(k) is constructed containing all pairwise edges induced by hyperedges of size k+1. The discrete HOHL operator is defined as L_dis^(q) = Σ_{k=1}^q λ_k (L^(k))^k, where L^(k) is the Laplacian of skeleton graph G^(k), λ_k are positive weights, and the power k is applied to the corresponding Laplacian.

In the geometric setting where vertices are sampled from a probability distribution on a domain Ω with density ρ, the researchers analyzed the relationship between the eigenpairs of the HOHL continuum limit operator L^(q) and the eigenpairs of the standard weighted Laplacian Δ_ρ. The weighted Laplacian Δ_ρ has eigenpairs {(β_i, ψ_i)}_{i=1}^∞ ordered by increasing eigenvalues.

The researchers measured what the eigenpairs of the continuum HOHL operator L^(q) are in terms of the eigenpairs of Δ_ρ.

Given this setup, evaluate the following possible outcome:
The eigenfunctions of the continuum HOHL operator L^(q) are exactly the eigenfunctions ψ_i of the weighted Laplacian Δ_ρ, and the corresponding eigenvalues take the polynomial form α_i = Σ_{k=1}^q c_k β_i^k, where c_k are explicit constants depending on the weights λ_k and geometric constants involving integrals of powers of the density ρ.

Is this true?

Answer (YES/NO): NO